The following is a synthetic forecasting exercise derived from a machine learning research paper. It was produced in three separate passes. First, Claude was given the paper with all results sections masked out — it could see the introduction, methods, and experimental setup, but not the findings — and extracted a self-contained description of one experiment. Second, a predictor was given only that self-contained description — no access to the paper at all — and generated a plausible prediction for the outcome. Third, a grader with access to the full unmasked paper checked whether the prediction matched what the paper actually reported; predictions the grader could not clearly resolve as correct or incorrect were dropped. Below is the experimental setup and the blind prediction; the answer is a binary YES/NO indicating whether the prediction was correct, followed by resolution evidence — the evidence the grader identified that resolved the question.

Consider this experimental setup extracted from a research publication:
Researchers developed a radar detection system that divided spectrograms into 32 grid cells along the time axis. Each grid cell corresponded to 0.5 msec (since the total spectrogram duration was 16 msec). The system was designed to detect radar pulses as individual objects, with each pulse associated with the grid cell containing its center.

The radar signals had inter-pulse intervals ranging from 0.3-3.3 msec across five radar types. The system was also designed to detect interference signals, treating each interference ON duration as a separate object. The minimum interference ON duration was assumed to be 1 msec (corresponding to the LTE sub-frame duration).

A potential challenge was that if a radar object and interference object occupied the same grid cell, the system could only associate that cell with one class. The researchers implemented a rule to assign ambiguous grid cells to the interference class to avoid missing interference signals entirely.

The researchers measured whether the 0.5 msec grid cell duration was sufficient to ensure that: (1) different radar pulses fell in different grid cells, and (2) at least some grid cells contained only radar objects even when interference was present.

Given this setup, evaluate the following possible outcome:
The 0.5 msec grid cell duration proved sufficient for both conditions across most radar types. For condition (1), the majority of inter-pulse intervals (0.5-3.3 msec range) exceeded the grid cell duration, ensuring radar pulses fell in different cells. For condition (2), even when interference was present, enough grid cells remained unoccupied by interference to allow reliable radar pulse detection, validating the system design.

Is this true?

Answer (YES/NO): NO